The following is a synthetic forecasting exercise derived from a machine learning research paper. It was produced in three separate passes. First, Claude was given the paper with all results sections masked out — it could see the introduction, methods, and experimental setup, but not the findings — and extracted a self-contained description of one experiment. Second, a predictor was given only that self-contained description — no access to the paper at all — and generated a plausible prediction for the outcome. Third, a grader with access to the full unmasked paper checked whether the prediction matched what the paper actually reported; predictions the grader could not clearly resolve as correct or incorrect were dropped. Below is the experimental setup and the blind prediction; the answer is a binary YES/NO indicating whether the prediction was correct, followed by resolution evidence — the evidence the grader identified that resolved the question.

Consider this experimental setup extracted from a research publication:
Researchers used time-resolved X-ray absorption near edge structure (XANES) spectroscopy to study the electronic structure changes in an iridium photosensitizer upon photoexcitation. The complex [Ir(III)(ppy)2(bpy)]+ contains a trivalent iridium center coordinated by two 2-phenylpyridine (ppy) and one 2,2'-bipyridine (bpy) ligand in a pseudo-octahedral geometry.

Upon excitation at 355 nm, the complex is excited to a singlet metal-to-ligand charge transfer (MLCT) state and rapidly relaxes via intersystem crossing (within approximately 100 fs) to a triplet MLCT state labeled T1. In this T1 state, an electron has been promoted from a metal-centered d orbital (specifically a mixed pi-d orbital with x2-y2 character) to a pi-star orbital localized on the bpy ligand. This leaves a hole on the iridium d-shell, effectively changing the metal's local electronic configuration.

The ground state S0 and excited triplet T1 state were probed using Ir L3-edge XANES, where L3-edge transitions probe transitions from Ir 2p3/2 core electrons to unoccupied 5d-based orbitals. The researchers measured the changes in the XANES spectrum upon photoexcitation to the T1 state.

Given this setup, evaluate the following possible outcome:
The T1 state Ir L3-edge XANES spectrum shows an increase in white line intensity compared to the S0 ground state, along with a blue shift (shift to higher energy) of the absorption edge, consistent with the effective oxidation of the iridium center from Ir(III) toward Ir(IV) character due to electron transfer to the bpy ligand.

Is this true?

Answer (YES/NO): NO